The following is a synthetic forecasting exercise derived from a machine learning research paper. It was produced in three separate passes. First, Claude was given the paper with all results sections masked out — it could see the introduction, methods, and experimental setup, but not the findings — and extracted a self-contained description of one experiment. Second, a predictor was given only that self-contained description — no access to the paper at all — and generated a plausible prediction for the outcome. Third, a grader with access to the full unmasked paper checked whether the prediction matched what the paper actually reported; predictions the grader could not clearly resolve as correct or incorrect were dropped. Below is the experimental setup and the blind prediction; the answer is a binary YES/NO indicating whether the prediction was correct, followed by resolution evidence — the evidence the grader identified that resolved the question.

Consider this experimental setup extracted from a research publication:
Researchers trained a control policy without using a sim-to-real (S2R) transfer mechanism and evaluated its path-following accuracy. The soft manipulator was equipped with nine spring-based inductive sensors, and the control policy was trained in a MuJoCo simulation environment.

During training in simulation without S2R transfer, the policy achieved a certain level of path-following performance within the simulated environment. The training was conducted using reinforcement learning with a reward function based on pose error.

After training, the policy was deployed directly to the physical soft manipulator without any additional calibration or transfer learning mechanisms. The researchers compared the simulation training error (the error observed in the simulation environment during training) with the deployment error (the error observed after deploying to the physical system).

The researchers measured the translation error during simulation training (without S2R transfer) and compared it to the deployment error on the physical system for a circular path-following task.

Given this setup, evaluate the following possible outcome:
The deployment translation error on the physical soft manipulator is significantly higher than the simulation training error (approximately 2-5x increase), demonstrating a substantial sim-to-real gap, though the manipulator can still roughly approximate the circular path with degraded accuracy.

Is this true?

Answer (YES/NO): NO